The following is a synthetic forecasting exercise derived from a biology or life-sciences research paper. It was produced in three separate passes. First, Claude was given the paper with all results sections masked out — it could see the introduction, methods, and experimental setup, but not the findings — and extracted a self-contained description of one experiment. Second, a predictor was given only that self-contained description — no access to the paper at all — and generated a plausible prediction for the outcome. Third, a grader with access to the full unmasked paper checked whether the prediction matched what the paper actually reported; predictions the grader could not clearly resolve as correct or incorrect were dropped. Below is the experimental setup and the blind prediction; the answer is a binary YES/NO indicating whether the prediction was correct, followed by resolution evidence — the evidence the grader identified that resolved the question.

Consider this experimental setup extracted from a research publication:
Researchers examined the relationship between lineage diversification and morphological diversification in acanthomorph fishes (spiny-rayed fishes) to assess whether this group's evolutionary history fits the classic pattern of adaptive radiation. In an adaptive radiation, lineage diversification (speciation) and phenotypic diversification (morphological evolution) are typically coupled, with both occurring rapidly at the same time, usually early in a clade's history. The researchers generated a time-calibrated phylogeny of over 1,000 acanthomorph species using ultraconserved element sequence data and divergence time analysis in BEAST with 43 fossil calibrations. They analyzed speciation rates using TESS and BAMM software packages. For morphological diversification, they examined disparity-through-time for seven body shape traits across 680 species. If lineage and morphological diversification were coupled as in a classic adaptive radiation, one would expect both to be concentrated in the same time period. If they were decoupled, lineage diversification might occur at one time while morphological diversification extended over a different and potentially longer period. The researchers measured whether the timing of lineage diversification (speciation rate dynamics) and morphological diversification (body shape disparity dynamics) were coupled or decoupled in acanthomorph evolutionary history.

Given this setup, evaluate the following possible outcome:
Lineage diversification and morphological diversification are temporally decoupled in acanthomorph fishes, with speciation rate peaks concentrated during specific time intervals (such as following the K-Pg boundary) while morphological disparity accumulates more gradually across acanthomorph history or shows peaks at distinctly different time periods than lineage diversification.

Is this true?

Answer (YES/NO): NO